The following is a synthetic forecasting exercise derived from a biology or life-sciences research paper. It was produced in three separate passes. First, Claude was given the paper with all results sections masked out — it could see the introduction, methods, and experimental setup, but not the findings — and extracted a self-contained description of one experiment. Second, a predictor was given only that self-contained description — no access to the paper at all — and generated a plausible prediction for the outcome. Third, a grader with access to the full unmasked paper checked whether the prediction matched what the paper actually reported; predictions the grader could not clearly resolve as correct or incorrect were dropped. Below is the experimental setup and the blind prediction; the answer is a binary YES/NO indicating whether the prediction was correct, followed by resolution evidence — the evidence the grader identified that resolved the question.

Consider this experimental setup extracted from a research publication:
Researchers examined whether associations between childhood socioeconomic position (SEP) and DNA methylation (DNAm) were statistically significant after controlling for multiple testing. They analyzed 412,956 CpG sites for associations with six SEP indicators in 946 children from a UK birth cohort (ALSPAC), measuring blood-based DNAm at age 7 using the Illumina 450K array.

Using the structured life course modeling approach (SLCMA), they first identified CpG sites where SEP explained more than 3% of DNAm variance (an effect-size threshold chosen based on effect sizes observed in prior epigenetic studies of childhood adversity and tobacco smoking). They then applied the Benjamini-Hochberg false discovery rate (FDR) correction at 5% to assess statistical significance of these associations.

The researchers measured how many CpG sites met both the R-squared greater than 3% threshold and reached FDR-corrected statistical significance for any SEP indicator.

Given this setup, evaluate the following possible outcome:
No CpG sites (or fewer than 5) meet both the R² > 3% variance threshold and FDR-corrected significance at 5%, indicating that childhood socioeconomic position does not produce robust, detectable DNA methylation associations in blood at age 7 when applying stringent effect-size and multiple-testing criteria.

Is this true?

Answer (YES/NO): NO